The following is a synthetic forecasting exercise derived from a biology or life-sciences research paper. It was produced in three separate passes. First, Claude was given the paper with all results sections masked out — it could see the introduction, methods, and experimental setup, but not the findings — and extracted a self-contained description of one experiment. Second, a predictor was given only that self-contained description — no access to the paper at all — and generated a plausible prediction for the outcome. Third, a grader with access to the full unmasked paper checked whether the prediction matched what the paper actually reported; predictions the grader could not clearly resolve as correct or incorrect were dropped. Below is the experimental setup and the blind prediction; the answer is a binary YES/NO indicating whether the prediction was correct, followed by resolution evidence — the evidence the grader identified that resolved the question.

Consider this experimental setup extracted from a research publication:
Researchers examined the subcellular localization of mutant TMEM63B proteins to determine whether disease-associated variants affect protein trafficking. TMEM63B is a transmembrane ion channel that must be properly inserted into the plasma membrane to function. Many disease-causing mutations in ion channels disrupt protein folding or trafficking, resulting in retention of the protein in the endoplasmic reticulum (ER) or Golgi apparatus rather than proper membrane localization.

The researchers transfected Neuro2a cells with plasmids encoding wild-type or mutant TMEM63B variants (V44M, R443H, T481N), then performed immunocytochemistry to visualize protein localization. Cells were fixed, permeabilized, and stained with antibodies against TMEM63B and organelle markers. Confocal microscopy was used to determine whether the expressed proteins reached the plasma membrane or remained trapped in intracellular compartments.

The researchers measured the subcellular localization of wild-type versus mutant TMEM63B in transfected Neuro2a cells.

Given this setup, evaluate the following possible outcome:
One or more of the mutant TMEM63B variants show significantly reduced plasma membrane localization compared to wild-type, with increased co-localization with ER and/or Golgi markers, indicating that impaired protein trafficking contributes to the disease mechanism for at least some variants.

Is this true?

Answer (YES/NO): NO